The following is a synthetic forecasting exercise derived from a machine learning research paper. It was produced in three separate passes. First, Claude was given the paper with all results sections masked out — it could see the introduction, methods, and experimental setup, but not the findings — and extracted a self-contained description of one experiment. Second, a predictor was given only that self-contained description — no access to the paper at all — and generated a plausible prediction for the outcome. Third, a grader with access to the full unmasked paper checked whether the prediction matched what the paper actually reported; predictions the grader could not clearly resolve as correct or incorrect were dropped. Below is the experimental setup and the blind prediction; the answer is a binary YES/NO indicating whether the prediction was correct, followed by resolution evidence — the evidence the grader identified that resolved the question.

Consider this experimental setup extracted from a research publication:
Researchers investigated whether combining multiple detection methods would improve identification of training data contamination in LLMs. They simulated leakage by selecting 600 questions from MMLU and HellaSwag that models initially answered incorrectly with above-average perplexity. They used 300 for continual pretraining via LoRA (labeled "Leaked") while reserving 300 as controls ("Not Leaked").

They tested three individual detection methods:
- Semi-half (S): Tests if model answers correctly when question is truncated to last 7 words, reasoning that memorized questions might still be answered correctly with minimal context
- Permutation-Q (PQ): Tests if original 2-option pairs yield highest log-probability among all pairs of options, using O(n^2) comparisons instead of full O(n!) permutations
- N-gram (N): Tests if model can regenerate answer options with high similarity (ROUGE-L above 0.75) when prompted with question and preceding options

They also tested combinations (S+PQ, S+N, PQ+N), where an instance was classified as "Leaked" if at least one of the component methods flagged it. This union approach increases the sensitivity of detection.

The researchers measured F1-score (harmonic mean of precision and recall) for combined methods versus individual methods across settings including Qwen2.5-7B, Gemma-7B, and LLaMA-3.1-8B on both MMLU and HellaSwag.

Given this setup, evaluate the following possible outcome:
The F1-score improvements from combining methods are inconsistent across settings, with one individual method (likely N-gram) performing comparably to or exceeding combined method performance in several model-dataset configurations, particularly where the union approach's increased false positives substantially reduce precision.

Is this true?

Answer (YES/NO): NO